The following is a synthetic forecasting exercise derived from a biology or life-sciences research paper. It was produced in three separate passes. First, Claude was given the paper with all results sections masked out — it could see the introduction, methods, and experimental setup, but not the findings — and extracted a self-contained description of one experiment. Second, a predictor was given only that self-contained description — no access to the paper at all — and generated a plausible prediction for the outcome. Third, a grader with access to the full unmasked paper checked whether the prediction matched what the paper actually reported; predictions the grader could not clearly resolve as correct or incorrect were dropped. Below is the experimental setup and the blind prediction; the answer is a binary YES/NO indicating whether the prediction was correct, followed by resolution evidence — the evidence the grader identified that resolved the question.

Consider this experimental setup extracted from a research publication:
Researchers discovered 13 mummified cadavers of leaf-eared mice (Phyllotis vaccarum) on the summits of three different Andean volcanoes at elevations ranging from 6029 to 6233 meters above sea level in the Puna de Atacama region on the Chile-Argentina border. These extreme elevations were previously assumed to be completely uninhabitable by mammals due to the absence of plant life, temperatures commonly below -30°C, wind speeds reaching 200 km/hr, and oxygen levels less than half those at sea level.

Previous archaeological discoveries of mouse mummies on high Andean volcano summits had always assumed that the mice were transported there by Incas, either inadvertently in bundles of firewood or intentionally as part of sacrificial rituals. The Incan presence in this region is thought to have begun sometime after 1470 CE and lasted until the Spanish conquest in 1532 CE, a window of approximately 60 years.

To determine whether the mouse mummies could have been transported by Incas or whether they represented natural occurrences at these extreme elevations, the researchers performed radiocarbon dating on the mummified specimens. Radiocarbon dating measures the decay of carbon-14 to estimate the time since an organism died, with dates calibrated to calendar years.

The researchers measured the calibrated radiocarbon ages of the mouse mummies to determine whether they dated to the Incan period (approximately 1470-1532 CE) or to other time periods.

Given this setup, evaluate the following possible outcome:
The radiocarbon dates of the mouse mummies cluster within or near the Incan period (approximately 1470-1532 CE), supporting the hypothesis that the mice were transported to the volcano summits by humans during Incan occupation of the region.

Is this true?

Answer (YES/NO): NO